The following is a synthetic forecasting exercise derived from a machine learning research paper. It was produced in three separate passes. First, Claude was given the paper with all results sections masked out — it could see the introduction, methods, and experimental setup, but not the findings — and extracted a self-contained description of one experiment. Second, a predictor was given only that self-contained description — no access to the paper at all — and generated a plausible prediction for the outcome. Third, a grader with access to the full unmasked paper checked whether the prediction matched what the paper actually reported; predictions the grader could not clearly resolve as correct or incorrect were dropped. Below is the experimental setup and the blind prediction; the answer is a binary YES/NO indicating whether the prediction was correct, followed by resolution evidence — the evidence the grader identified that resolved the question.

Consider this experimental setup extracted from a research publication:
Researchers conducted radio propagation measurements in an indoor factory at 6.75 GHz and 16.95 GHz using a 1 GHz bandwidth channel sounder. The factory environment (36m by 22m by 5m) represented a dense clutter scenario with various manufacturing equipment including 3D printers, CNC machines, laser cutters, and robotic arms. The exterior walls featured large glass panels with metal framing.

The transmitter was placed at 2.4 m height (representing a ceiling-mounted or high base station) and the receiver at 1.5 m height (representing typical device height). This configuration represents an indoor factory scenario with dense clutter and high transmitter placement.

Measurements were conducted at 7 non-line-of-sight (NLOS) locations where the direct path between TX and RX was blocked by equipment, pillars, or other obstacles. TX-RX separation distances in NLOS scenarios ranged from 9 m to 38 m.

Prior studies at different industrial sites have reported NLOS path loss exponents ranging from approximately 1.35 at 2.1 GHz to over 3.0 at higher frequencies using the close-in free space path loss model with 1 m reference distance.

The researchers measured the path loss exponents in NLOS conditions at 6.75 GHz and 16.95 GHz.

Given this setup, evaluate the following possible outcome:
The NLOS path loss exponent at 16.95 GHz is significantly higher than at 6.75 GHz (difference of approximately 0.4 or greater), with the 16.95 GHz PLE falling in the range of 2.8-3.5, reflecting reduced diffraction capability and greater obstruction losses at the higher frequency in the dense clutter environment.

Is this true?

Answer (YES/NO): NO